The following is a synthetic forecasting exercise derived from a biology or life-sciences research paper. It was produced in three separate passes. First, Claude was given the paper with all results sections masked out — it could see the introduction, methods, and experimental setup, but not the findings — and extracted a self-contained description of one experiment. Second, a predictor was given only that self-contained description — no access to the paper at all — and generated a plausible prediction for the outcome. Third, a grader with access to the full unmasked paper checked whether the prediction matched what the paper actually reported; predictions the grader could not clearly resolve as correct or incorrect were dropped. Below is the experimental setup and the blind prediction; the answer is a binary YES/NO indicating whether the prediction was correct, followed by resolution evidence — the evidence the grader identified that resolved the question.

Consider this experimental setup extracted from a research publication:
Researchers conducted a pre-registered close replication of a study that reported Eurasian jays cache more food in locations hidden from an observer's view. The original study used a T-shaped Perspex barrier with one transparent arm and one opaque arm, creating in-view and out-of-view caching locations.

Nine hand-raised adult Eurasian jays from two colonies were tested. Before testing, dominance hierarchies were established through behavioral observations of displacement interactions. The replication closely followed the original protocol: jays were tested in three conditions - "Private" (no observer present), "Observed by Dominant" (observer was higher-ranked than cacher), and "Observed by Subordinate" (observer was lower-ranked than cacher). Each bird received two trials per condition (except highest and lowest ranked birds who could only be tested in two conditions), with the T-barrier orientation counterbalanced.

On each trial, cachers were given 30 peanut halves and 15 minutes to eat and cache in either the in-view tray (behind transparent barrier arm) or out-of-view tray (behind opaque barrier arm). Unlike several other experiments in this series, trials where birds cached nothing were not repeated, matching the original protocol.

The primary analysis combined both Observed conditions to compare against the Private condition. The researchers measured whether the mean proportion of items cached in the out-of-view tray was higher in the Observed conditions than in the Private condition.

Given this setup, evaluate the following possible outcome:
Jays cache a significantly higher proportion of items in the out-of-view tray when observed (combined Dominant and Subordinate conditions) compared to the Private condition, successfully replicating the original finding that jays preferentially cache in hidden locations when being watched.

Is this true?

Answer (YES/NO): NO